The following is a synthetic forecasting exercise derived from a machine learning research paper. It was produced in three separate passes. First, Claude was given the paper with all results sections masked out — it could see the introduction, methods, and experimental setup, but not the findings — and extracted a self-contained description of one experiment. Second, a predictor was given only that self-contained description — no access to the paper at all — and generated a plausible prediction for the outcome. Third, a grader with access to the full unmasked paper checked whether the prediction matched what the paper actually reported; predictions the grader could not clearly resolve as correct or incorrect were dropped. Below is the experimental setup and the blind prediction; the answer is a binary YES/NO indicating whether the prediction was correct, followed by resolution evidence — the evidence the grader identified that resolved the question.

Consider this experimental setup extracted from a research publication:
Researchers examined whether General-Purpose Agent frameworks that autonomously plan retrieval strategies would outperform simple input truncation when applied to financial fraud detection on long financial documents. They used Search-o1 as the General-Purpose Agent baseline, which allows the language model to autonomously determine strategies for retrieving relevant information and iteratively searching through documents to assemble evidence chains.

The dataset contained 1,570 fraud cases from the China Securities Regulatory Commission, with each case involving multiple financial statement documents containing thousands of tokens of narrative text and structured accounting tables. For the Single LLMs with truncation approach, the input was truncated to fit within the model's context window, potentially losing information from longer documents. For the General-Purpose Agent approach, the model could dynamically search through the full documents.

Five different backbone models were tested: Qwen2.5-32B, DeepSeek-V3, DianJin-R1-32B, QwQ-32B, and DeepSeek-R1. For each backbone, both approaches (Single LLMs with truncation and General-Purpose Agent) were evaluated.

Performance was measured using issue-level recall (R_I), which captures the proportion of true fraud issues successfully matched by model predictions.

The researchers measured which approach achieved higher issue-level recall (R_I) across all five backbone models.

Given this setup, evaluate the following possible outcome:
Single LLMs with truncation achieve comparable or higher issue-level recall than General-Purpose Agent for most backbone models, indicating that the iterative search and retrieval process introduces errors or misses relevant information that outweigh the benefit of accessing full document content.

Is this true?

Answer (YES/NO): YES